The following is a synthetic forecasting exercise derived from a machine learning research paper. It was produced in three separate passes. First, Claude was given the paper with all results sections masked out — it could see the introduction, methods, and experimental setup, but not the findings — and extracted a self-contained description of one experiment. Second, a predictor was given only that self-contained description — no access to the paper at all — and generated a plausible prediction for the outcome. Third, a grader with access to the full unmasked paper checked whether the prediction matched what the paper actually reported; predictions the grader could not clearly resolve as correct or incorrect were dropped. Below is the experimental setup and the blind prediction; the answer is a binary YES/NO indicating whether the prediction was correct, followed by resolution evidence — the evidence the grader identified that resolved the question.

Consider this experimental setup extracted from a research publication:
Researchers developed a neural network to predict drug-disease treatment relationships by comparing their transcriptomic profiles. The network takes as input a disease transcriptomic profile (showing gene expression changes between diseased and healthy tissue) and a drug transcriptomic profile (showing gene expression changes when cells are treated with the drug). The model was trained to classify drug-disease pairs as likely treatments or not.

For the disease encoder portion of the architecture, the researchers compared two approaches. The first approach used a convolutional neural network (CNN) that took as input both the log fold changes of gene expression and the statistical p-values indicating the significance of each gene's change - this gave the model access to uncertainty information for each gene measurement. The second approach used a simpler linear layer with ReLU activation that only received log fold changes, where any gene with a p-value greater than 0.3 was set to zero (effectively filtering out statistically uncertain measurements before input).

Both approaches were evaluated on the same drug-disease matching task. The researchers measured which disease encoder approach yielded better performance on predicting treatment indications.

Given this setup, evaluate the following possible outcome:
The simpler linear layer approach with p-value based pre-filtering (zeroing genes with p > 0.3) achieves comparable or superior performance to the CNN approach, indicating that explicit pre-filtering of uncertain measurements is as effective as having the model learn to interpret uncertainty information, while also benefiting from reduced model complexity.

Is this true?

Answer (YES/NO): YES